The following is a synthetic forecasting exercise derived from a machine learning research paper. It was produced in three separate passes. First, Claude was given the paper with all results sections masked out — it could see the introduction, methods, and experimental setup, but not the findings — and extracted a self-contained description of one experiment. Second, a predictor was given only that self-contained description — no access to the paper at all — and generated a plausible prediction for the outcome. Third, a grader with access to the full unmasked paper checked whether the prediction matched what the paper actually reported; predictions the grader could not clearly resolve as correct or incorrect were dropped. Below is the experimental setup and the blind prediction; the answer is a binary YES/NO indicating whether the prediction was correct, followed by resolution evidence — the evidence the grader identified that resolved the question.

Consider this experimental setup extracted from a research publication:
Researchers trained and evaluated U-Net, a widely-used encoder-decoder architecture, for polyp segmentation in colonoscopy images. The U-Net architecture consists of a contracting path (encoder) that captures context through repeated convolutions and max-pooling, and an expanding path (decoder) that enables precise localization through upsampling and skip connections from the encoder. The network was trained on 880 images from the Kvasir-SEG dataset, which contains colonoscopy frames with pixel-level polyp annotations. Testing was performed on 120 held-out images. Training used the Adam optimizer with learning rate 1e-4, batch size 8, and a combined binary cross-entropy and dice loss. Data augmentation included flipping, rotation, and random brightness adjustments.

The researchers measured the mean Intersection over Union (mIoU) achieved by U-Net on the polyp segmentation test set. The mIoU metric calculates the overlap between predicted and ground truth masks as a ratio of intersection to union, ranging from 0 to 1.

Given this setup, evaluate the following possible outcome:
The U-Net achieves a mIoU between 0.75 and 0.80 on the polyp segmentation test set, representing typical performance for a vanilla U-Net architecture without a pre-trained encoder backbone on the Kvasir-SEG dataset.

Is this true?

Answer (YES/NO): NO